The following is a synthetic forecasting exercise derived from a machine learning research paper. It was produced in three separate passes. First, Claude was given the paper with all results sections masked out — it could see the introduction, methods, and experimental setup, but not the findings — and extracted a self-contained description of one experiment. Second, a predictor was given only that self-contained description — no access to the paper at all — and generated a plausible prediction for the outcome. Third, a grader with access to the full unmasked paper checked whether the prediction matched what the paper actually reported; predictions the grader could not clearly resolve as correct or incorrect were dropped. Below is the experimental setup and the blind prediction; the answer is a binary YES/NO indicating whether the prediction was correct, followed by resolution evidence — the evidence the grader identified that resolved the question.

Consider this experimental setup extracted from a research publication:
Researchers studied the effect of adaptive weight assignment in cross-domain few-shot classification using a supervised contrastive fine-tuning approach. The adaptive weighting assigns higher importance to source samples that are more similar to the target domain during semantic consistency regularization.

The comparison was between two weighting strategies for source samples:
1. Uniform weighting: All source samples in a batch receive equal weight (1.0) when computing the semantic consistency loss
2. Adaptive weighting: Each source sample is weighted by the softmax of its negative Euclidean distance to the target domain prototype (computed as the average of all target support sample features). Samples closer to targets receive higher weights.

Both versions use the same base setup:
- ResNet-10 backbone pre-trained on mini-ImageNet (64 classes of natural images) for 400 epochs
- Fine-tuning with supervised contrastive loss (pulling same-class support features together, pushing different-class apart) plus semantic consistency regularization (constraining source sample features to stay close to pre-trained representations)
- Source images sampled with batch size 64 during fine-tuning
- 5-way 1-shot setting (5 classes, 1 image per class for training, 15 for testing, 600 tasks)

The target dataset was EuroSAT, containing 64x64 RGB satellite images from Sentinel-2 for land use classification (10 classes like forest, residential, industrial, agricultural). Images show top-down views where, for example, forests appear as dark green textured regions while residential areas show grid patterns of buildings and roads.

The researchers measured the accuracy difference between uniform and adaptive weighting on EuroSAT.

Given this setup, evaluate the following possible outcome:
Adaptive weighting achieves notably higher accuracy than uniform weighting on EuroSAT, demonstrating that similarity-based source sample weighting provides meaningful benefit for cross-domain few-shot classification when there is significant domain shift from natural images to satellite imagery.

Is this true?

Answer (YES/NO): NO